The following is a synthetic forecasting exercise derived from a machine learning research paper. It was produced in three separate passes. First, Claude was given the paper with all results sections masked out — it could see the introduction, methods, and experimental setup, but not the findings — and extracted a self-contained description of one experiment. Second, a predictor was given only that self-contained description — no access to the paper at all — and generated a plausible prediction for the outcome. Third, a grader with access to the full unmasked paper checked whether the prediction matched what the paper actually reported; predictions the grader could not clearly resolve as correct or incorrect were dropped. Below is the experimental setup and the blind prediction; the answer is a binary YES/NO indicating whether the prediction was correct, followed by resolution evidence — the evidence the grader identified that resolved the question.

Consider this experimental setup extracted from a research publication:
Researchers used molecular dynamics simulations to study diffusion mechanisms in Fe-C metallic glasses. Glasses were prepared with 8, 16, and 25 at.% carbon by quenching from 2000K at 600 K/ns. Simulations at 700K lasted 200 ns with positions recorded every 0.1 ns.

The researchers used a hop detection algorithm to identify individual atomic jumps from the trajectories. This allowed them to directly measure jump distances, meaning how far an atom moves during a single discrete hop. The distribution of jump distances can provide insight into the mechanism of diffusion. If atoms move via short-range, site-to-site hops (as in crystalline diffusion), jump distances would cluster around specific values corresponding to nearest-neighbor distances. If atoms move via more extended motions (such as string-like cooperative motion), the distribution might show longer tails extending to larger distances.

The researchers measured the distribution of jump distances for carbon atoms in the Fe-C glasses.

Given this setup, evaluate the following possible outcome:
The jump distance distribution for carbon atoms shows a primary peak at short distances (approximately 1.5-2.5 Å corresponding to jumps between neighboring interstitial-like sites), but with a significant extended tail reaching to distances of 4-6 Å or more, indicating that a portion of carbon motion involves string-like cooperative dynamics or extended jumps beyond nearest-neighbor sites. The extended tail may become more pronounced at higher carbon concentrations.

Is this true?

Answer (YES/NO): NO